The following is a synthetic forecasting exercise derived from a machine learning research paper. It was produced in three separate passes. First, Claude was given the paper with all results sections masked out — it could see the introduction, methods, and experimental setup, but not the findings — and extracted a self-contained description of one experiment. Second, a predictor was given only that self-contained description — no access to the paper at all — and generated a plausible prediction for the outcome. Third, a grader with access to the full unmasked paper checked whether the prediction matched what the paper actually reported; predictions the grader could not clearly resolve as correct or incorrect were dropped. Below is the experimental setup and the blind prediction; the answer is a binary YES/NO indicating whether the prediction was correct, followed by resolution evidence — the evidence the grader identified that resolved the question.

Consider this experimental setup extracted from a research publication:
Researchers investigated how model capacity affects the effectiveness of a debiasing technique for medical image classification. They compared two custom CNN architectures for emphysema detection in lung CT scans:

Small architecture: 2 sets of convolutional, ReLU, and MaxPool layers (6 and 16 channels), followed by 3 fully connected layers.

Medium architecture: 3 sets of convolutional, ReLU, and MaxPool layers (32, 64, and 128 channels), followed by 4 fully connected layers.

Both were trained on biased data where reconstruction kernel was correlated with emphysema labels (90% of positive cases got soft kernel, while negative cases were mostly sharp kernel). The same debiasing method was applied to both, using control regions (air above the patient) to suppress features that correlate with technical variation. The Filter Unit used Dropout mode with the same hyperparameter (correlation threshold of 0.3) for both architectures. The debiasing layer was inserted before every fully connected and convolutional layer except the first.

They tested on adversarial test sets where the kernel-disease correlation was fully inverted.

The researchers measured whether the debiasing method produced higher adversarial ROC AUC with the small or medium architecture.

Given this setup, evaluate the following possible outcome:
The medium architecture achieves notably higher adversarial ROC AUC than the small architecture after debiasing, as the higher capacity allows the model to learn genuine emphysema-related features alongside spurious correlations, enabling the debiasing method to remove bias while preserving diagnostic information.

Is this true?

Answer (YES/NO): YES